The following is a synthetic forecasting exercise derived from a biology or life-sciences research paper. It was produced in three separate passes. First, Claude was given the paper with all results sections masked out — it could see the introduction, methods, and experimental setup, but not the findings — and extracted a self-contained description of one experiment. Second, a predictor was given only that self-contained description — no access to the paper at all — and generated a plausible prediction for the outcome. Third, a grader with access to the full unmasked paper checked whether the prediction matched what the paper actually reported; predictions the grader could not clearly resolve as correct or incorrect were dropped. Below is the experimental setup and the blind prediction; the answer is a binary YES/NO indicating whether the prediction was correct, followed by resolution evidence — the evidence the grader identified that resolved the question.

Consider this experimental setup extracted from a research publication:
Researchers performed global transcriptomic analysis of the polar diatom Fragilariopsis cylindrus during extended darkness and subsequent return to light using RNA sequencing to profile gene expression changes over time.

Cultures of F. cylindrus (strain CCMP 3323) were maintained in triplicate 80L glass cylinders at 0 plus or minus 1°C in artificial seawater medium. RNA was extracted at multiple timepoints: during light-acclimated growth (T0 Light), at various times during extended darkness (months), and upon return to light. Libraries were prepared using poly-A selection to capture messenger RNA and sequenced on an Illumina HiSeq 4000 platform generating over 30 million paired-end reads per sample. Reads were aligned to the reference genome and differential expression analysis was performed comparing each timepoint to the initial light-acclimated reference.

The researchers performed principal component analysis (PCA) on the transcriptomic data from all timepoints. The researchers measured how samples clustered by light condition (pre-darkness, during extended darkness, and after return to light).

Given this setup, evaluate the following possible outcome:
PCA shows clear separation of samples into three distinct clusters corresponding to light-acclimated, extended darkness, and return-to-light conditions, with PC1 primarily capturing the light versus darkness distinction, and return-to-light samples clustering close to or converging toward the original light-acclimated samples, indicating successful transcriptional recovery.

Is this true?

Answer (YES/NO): NO